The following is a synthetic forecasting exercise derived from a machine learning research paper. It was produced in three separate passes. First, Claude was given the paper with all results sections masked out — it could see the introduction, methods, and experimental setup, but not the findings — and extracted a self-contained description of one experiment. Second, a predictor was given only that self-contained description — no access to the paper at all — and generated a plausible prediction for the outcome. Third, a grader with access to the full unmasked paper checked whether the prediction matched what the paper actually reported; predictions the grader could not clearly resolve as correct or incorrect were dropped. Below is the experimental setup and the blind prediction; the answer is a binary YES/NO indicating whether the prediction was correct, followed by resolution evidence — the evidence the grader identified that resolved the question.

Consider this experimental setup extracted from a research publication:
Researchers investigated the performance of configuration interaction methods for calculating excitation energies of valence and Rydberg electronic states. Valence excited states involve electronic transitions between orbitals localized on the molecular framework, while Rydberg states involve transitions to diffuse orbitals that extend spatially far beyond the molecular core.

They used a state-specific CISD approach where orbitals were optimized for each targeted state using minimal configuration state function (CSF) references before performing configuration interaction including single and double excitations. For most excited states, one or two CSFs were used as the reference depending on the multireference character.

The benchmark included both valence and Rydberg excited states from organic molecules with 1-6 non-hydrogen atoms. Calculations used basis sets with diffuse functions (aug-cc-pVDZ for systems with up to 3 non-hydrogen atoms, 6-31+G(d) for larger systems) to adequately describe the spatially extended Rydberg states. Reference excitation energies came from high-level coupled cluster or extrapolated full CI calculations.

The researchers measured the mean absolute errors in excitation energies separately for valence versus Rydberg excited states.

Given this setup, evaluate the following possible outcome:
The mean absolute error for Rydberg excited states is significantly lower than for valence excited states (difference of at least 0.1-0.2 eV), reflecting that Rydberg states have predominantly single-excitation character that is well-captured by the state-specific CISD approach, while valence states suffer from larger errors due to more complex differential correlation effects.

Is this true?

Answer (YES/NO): NO